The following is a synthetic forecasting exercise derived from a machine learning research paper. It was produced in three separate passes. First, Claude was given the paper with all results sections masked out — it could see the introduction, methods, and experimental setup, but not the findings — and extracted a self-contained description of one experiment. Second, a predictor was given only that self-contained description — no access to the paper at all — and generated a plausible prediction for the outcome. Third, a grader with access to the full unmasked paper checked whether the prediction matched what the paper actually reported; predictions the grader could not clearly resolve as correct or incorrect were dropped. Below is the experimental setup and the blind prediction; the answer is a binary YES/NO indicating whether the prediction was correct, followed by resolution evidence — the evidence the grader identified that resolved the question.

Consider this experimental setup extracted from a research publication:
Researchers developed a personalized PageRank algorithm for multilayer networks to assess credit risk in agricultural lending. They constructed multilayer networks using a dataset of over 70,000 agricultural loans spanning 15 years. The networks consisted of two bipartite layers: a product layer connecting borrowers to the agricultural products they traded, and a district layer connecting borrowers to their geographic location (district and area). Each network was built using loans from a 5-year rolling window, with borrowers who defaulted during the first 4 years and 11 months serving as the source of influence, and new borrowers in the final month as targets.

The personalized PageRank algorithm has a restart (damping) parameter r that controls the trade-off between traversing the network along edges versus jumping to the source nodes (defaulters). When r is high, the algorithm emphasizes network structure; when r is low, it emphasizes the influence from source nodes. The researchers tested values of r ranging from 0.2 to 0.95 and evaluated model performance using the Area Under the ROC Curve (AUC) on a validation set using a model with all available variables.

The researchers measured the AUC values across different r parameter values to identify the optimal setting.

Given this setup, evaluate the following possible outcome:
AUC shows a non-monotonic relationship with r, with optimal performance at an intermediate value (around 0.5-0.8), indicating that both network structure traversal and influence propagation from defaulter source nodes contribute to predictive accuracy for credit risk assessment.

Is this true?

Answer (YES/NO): NO